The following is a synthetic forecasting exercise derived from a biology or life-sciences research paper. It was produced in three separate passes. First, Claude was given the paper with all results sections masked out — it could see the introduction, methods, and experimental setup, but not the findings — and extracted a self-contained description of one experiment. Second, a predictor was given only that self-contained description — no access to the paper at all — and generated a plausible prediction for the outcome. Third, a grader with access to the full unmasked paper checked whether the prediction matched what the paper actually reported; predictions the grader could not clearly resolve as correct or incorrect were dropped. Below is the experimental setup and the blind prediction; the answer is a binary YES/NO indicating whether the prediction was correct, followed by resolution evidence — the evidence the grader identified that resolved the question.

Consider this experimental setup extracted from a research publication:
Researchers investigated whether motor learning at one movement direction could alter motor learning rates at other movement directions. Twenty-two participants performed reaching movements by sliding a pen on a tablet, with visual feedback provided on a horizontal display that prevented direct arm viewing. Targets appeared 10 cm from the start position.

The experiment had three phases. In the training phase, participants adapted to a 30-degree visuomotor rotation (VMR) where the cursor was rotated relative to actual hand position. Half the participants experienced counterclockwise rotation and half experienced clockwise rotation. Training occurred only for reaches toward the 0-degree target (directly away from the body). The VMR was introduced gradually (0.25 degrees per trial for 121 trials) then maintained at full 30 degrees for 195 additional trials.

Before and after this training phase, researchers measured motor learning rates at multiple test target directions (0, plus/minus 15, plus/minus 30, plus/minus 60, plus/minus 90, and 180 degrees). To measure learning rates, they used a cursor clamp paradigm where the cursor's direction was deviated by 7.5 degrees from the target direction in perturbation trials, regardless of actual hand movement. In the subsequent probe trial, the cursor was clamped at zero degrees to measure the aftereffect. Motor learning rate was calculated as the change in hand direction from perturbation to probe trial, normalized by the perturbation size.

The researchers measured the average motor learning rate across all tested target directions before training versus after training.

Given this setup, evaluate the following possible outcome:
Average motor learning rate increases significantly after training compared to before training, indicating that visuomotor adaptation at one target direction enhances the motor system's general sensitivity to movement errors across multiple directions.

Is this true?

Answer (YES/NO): NO